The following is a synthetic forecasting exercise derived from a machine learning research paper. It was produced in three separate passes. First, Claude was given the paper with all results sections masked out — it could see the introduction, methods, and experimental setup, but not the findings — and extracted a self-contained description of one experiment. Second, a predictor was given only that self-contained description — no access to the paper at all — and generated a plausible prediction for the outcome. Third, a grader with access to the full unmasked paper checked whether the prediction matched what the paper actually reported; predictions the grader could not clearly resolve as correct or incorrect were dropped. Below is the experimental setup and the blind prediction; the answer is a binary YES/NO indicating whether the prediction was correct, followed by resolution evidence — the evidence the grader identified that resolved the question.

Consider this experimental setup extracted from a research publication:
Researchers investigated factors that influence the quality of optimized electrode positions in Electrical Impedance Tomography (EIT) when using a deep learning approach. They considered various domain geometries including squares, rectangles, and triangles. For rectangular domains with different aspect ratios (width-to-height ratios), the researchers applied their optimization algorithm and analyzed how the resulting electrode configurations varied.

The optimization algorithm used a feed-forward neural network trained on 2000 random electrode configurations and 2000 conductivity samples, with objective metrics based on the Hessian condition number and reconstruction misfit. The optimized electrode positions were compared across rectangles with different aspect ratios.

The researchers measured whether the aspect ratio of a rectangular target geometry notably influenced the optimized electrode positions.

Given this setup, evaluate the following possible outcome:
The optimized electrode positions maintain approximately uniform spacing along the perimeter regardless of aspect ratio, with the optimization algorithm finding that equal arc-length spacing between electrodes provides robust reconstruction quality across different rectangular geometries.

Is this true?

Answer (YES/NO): NO